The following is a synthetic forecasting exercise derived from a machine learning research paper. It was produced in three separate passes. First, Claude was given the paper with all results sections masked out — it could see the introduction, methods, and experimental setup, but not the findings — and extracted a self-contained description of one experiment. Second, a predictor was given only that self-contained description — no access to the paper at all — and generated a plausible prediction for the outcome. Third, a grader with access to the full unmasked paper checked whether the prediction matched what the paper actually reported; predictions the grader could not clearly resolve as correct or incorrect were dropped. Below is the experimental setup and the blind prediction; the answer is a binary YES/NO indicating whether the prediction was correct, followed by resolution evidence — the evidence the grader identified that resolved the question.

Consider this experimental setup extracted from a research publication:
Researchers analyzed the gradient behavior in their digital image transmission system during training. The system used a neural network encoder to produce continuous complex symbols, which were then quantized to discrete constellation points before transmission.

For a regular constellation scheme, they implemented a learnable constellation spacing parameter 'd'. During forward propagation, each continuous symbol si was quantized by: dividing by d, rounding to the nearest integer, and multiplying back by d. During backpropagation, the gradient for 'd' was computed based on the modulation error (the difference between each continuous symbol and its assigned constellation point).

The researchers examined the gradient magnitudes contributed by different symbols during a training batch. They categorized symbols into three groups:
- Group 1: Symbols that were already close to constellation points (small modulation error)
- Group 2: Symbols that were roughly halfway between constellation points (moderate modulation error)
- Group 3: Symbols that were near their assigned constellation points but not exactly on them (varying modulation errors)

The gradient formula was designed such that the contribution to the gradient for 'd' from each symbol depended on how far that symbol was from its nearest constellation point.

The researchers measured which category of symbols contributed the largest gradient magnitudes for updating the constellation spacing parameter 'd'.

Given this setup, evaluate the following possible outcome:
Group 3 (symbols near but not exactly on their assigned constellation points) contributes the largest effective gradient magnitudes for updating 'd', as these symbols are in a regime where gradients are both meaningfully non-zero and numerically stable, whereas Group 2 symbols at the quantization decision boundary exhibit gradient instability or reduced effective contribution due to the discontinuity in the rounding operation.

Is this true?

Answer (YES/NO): NO